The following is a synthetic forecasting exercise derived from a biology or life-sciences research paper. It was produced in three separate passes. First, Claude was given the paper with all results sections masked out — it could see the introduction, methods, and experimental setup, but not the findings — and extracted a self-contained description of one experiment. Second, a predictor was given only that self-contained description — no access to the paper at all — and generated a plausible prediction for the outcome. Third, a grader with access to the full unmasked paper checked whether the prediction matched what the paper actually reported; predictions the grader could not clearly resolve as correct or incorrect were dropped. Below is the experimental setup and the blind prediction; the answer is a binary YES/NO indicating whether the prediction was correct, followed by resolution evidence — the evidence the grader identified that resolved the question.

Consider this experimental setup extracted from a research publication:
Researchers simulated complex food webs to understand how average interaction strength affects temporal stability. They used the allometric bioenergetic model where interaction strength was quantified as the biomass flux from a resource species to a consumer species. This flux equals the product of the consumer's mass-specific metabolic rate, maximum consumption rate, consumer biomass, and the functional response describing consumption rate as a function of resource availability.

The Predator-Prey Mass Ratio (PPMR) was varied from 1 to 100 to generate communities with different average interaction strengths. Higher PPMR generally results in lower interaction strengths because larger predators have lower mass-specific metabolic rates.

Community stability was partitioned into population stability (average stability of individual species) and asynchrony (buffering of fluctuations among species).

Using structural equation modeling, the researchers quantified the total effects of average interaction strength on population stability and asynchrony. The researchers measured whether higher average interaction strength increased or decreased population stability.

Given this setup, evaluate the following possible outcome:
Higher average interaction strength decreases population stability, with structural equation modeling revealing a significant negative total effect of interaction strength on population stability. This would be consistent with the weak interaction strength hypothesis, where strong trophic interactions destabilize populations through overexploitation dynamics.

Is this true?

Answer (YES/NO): NO